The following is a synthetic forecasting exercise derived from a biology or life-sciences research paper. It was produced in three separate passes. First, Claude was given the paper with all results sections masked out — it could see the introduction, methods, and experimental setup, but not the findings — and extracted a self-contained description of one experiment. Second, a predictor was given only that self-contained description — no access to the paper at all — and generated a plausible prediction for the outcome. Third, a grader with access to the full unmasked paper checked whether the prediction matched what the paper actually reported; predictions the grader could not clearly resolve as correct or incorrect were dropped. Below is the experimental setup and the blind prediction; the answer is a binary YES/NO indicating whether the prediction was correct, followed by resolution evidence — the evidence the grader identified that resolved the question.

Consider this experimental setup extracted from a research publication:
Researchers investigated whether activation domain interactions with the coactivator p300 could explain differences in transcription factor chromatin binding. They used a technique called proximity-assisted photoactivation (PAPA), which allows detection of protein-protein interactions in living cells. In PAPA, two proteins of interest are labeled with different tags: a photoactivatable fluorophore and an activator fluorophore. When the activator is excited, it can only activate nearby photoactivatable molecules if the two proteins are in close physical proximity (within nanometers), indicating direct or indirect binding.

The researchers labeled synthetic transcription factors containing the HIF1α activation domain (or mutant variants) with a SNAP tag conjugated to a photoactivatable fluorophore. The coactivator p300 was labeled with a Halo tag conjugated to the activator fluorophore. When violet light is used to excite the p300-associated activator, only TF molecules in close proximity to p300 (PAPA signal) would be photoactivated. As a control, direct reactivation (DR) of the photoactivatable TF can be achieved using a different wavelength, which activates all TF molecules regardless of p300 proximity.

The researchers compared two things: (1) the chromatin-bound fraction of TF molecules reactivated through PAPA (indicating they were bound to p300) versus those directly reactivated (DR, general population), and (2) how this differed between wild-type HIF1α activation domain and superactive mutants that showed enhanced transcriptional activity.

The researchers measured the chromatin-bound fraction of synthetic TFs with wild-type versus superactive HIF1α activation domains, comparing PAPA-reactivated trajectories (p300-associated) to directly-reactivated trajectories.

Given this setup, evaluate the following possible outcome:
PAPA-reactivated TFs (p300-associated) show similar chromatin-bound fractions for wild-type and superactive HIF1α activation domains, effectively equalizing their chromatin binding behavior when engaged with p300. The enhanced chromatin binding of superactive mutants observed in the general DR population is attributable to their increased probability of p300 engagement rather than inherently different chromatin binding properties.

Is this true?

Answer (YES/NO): NO